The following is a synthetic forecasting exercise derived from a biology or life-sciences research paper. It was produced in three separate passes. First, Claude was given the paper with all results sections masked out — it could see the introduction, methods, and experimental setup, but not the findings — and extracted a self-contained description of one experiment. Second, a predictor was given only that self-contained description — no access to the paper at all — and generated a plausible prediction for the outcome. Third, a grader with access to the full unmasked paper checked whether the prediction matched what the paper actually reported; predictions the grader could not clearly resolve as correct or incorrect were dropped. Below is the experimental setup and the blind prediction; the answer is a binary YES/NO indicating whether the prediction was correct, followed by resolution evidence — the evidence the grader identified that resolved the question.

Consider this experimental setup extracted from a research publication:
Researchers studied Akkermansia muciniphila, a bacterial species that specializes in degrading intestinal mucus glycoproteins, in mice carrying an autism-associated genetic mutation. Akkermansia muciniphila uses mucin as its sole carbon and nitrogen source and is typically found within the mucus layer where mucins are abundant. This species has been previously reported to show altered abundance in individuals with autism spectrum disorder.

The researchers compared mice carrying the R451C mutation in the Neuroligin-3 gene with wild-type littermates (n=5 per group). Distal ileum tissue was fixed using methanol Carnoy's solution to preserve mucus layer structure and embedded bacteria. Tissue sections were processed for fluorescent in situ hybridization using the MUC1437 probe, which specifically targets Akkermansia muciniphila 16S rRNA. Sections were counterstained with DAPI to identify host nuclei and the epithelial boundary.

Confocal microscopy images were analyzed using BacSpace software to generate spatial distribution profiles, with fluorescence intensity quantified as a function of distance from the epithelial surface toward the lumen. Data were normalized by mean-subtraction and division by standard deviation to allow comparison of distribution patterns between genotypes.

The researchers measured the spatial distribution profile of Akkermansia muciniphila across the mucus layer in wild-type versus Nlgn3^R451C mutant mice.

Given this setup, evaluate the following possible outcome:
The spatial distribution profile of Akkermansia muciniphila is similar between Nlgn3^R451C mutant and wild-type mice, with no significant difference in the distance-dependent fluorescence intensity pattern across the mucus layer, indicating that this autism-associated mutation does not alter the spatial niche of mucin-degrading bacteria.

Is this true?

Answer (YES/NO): NO